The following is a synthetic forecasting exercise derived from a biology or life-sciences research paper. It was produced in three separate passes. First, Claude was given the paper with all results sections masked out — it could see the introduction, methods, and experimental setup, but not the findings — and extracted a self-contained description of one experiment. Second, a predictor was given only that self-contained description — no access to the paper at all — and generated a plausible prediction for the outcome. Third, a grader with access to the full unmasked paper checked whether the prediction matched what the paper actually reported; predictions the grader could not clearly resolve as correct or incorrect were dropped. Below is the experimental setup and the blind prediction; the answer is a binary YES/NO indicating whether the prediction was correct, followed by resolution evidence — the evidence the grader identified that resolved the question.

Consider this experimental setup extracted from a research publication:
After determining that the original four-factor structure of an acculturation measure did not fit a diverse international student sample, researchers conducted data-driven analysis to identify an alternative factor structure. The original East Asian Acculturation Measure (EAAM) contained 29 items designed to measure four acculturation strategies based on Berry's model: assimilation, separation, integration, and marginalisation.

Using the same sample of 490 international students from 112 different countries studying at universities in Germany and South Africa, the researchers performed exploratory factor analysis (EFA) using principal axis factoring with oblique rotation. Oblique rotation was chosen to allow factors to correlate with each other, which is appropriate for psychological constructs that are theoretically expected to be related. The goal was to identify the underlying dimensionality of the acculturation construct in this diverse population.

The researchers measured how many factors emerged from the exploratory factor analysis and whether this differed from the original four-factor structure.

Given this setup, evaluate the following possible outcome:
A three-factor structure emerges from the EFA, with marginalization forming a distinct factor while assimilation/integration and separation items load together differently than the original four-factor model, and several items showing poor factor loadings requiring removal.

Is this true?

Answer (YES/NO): NO